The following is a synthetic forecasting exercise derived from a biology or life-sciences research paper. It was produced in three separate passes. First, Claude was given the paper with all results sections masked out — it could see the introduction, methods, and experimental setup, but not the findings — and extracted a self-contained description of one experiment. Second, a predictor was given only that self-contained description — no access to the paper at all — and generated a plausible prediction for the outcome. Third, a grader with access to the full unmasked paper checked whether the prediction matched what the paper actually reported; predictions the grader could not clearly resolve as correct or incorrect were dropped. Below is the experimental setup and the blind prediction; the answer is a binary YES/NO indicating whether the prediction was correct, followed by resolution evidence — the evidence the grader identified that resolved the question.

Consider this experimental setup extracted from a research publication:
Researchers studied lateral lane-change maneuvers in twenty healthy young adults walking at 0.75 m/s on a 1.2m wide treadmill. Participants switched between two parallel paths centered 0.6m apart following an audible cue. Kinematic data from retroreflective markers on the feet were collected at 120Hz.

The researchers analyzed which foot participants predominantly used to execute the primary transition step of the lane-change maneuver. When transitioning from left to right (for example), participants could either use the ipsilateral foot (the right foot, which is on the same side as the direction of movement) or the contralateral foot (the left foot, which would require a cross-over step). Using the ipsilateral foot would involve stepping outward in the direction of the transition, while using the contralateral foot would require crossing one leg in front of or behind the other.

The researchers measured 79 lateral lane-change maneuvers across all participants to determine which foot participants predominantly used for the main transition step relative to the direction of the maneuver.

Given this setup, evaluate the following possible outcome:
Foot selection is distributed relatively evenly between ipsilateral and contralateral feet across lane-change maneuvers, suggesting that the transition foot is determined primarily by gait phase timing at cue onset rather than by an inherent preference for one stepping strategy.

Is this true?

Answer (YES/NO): NO